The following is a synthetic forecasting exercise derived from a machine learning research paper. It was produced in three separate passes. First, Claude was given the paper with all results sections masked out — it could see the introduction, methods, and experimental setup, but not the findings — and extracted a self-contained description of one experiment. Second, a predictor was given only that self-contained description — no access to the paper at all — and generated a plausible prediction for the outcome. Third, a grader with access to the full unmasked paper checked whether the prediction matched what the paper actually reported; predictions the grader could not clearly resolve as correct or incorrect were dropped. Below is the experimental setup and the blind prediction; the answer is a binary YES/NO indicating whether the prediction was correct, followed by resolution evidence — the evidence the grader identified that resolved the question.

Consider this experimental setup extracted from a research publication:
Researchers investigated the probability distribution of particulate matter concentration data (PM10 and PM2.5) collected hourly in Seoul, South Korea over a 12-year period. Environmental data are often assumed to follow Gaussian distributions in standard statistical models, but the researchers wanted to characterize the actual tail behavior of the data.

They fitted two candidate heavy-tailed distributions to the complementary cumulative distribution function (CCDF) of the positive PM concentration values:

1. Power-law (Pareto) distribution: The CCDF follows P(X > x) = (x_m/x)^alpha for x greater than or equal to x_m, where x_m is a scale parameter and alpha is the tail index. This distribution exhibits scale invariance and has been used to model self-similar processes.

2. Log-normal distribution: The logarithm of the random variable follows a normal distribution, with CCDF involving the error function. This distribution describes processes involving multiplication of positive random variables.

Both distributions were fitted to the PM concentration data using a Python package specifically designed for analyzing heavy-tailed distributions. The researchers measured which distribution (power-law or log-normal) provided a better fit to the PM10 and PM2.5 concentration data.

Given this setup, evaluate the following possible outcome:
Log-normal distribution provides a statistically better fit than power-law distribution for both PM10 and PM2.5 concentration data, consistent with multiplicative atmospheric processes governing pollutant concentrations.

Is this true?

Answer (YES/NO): YES